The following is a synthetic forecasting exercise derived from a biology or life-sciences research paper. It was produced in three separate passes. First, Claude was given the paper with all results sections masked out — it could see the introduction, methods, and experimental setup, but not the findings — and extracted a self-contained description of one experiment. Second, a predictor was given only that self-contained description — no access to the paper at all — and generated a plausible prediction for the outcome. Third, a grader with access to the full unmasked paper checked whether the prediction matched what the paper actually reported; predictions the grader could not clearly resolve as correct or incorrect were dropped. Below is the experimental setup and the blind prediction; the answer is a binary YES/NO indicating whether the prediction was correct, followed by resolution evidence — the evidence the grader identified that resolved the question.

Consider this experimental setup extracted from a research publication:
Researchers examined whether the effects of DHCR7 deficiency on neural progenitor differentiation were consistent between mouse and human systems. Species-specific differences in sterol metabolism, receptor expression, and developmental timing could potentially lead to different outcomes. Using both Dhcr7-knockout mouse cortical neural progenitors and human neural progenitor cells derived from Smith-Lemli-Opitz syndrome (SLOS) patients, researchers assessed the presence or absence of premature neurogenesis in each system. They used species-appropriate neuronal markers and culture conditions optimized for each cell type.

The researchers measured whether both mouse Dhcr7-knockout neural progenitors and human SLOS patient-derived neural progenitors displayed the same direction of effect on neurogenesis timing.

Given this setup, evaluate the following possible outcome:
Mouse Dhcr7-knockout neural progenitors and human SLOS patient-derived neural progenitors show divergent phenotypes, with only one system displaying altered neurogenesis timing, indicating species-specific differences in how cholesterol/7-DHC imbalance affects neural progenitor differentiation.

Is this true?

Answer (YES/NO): NO